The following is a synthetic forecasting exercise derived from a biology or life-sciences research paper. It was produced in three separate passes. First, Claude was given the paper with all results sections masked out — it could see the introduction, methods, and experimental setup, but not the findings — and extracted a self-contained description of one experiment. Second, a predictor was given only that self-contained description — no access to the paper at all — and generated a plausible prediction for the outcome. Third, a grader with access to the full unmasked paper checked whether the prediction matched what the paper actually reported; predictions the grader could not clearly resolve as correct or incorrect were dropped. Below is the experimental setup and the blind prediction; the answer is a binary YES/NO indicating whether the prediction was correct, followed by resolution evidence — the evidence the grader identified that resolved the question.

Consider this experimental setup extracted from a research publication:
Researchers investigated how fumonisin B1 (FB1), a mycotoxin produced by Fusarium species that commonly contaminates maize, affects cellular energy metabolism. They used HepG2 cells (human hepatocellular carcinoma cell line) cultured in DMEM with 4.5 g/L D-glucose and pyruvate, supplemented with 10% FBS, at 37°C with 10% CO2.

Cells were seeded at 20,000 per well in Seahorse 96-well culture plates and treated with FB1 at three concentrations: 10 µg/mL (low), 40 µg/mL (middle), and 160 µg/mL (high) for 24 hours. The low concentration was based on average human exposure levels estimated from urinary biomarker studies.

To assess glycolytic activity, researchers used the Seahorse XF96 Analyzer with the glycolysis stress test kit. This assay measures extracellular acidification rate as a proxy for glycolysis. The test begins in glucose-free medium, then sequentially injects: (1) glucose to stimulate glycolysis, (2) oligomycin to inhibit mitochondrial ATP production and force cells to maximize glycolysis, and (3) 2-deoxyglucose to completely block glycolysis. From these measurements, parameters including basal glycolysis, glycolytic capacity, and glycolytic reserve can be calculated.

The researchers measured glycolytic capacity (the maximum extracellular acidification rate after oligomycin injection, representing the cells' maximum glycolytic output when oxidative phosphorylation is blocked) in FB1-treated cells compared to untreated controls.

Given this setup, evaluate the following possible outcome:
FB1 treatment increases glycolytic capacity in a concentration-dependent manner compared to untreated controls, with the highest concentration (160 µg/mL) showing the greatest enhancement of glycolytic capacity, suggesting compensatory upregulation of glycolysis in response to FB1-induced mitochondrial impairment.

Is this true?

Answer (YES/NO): NO